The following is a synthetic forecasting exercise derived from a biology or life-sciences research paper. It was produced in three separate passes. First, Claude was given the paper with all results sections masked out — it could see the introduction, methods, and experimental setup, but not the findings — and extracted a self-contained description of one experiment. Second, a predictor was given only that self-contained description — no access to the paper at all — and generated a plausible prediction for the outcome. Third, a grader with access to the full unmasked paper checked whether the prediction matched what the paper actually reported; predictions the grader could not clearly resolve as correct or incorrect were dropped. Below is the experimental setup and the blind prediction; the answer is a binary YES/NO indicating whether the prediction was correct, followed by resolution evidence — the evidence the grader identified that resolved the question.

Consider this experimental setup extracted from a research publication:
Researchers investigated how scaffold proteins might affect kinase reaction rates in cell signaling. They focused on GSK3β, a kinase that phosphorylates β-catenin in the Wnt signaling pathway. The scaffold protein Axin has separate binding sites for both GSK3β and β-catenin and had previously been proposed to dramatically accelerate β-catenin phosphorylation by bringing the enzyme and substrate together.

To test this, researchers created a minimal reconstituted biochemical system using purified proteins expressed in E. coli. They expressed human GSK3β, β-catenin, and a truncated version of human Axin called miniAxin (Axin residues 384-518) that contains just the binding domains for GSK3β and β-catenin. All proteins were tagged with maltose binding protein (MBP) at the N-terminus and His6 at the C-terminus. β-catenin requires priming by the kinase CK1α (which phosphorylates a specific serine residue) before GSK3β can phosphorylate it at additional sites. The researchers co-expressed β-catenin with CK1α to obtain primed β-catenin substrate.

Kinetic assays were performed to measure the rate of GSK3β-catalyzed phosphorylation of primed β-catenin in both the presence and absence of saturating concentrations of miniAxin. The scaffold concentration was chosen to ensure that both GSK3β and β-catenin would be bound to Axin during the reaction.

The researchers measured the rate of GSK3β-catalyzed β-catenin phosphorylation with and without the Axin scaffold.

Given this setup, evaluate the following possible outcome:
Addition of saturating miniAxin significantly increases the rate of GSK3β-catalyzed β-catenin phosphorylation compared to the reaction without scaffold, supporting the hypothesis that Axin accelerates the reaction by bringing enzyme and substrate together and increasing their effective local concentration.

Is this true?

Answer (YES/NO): NO